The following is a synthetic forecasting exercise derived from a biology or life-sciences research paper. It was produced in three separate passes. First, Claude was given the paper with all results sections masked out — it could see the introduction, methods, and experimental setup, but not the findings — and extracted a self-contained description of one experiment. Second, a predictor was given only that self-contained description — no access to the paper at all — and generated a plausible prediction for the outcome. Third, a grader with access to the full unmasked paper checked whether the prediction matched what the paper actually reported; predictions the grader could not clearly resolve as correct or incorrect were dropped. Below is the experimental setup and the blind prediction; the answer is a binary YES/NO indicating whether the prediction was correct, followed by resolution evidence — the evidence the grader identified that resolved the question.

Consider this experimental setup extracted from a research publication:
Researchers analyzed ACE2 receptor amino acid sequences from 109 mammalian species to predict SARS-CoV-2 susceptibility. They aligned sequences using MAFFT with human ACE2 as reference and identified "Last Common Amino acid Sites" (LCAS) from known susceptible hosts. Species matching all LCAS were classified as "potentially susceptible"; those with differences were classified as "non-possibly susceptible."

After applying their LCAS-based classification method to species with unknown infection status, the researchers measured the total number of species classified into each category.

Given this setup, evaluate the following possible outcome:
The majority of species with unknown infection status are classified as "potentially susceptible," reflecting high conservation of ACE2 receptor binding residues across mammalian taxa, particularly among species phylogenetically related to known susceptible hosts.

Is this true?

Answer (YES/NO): YES